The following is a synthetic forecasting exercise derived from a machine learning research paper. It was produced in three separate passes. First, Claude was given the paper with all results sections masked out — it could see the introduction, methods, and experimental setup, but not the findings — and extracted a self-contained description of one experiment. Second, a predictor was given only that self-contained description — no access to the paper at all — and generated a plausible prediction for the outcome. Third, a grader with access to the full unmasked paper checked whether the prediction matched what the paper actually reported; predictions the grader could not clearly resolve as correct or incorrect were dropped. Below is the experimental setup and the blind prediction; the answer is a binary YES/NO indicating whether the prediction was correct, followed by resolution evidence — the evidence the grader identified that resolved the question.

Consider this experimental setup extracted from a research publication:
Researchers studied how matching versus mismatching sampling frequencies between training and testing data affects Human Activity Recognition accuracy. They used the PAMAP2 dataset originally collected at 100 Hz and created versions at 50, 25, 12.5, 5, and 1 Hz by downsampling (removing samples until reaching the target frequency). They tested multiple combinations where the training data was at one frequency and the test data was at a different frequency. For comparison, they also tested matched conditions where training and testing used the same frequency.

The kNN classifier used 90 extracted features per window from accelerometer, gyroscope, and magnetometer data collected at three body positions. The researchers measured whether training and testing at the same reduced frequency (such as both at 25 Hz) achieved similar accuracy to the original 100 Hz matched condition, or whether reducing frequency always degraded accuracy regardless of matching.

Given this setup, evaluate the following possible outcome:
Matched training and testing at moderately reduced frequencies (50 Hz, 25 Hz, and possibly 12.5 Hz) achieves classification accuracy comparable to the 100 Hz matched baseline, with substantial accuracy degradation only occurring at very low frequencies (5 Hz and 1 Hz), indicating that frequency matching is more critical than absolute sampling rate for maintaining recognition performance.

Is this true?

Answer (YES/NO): NO